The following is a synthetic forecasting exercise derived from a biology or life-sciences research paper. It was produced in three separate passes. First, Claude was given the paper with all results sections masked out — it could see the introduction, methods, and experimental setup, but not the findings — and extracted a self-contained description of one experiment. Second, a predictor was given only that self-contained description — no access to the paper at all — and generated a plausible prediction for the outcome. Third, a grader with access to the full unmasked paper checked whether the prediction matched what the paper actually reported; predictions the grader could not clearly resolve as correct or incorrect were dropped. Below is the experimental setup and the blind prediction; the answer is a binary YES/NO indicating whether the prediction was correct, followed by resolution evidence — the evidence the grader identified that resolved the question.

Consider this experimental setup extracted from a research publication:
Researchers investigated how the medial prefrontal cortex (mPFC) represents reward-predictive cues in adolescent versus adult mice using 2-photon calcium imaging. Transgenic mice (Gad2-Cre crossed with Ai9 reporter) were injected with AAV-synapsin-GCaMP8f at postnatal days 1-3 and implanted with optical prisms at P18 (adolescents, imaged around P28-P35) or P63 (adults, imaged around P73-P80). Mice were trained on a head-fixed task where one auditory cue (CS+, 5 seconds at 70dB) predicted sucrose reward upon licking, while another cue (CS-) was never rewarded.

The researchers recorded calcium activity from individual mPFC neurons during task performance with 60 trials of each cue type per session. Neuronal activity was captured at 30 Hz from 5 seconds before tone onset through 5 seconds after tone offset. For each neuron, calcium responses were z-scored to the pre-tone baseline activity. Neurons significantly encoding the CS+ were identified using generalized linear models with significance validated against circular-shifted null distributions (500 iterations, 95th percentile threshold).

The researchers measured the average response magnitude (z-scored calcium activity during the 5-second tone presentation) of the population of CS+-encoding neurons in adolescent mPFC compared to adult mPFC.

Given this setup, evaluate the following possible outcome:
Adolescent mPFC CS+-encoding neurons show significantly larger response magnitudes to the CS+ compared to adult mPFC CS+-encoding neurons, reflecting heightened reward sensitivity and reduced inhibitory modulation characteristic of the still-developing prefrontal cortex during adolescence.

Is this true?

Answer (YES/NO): YES